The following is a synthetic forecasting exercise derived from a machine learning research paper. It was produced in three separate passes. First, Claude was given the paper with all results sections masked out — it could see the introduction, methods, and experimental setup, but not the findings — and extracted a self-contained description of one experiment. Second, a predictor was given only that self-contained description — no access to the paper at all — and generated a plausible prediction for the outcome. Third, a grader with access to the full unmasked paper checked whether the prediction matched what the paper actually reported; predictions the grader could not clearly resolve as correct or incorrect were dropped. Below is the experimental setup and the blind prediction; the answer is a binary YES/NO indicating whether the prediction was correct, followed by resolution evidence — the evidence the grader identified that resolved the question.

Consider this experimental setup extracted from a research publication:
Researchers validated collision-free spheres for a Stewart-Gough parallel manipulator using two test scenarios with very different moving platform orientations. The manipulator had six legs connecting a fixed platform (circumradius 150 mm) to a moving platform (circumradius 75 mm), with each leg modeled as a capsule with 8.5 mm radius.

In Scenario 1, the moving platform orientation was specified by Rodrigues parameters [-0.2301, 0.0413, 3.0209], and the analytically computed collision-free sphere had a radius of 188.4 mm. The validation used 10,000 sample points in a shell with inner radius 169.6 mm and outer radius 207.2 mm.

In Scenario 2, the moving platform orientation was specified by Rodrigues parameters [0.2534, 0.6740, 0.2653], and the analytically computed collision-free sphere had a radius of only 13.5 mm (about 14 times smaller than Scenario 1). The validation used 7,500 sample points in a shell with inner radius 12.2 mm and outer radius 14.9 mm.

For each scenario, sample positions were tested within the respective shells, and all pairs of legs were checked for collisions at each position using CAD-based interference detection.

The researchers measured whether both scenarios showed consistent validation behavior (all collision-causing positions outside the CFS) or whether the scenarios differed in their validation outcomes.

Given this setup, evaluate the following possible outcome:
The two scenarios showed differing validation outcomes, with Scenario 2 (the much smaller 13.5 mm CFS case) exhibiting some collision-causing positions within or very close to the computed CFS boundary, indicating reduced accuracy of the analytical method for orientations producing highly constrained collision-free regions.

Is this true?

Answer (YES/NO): NO